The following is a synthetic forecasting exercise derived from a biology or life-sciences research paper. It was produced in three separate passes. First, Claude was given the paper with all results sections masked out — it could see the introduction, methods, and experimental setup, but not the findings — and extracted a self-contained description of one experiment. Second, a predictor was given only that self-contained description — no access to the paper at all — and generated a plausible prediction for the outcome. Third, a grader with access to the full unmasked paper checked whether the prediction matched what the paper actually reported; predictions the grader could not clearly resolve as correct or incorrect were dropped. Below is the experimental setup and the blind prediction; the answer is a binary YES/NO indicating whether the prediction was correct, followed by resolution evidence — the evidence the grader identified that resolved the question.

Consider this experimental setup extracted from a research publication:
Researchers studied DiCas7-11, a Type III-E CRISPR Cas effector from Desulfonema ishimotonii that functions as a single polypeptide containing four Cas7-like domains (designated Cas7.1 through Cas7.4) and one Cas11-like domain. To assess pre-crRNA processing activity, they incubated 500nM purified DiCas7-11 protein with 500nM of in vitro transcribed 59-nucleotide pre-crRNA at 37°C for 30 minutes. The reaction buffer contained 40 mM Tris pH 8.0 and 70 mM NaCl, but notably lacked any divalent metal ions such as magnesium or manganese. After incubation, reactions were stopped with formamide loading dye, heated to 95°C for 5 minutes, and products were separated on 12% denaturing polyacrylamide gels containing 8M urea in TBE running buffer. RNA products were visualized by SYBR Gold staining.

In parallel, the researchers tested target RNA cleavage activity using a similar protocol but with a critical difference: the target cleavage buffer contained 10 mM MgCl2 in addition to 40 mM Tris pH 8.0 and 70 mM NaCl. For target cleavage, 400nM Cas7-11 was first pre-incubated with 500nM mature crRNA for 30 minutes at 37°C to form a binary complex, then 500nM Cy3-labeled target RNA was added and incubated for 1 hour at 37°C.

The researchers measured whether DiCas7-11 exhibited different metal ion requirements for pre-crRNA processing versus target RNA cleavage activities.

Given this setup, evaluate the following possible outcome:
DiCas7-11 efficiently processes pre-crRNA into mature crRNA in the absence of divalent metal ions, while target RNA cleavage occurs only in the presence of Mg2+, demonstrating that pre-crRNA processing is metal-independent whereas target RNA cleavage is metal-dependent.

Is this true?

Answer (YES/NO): NO